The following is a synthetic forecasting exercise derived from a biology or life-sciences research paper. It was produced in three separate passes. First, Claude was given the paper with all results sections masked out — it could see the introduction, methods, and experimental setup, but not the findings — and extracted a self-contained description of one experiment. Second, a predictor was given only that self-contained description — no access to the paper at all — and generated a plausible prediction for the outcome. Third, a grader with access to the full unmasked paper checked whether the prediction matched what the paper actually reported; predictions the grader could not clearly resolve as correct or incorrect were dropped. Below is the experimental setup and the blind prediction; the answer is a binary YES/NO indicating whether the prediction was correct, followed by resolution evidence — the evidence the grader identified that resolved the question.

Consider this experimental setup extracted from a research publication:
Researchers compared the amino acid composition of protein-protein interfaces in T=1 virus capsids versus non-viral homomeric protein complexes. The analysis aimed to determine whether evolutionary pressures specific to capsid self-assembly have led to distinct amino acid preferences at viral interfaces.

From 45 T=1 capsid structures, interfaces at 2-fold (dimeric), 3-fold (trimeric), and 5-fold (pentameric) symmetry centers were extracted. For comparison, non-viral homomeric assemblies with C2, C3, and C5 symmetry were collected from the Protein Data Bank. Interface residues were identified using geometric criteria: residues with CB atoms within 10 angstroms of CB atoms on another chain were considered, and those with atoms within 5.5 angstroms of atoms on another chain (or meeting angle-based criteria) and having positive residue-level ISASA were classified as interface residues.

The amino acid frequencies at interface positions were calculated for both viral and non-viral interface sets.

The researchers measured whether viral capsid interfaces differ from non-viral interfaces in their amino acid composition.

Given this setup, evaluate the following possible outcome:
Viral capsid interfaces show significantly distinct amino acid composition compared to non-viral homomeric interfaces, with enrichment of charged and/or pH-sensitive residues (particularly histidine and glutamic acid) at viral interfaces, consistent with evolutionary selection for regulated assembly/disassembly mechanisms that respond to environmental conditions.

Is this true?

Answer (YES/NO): NO